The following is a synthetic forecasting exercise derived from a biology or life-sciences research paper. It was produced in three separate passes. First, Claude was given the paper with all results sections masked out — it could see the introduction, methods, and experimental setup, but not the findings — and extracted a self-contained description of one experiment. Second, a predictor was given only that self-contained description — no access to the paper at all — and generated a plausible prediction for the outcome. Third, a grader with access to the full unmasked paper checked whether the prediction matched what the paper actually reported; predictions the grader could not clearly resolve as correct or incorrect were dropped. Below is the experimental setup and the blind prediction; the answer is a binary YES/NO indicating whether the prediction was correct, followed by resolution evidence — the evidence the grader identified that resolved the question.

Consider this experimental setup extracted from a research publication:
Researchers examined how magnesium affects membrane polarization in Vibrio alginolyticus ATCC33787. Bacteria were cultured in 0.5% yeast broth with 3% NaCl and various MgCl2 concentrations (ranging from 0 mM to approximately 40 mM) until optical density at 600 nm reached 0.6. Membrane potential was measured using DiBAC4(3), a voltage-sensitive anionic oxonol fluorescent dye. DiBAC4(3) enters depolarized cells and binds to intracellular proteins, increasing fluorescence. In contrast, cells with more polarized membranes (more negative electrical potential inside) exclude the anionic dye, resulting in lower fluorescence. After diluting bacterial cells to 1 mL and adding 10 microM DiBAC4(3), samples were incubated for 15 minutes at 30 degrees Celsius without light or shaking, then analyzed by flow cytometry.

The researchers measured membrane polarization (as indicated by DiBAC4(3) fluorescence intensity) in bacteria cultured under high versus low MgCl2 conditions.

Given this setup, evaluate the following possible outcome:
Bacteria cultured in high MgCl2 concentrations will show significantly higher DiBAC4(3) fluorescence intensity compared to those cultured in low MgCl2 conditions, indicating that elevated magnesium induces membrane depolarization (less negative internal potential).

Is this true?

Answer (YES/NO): YES